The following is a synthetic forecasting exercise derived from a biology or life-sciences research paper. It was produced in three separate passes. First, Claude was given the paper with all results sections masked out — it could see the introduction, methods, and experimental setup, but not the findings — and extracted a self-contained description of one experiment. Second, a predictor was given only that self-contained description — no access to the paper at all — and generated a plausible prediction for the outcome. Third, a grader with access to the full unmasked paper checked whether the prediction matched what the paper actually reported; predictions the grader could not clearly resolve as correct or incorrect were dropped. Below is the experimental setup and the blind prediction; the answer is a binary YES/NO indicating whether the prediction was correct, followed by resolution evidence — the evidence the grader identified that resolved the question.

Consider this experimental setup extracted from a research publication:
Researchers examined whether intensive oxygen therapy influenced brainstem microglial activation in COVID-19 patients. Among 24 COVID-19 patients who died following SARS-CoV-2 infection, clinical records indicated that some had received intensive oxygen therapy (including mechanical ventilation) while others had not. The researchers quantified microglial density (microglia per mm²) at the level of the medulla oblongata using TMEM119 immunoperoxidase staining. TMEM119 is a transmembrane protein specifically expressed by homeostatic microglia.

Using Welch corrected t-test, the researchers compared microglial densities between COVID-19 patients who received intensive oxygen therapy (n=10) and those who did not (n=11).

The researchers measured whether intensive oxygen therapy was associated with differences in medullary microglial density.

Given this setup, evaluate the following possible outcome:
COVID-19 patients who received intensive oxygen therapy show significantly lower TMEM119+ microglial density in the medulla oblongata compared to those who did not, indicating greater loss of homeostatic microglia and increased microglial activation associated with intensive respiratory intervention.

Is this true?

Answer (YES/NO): NO